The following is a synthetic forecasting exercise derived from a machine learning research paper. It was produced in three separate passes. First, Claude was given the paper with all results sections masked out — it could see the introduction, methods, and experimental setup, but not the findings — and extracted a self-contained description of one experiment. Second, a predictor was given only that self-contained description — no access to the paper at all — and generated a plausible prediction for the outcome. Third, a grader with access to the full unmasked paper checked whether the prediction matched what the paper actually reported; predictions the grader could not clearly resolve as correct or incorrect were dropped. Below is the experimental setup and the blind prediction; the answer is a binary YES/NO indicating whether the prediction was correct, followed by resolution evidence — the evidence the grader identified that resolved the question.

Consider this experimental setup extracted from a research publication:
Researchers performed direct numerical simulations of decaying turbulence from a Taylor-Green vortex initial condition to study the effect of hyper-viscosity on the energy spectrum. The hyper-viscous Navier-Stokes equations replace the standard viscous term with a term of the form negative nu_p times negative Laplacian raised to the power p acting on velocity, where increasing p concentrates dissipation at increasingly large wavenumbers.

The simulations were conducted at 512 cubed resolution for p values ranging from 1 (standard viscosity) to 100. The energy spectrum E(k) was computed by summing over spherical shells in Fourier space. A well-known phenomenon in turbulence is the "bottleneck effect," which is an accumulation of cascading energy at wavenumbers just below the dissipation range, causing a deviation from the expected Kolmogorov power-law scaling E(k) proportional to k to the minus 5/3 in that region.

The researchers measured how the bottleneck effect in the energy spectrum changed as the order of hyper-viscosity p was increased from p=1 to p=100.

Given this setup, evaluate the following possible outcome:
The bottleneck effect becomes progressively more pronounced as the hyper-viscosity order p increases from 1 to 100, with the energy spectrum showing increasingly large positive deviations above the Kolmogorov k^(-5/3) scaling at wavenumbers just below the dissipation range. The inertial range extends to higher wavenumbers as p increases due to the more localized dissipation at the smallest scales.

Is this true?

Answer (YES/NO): NO